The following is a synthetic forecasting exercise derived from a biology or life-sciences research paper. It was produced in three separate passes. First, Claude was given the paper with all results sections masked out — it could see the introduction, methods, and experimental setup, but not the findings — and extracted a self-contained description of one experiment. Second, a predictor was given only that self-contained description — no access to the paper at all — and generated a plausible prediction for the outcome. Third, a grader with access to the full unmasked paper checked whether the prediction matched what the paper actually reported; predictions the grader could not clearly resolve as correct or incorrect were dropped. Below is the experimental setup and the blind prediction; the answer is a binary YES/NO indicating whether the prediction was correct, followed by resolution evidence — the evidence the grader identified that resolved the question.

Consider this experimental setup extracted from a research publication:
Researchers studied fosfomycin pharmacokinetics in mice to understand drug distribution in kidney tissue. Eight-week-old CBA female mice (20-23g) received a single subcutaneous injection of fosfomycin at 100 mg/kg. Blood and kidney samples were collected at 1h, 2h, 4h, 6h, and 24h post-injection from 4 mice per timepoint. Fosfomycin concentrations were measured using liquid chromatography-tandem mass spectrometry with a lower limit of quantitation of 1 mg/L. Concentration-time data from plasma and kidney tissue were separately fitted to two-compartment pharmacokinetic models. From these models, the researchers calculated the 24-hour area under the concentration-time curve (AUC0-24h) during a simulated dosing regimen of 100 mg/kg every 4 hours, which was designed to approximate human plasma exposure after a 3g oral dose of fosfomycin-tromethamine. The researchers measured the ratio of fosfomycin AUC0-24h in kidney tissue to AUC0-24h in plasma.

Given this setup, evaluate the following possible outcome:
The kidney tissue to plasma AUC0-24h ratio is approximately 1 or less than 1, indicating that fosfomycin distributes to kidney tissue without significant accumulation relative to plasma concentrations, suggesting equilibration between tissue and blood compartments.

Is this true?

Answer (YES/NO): NO